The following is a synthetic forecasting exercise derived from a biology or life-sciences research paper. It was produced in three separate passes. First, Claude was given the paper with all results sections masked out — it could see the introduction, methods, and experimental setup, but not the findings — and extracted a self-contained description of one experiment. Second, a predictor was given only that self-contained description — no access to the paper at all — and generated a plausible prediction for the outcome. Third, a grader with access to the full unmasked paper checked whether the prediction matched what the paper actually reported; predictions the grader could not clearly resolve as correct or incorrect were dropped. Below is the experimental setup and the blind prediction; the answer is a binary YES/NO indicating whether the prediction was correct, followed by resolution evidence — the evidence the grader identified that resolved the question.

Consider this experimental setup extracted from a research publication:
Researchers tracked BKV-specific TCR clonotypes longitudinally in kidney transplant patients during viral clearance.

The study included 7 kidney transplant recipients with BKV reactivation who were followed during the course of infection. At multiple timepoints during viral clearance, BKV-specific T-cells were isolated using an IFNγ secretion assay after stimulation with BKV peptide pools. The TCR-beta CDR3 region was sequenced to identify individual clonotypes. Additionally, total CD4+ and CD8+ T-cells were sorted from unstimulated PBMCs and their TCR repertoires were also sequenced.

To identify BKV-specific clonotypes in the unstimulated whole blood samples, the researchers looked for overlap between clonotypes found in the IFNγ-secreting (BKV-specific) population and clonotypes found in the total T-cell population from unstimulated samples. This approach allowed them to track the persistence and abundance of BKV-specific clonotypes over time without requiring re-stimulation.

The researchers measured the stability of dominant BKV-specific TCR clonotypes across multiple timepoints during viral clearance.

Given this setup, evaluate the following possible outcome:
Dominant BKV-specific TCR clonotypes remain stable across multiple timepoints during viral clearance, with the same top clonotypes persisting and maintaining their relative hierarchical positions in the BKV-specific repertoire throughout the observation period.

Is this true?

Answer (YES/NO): NO